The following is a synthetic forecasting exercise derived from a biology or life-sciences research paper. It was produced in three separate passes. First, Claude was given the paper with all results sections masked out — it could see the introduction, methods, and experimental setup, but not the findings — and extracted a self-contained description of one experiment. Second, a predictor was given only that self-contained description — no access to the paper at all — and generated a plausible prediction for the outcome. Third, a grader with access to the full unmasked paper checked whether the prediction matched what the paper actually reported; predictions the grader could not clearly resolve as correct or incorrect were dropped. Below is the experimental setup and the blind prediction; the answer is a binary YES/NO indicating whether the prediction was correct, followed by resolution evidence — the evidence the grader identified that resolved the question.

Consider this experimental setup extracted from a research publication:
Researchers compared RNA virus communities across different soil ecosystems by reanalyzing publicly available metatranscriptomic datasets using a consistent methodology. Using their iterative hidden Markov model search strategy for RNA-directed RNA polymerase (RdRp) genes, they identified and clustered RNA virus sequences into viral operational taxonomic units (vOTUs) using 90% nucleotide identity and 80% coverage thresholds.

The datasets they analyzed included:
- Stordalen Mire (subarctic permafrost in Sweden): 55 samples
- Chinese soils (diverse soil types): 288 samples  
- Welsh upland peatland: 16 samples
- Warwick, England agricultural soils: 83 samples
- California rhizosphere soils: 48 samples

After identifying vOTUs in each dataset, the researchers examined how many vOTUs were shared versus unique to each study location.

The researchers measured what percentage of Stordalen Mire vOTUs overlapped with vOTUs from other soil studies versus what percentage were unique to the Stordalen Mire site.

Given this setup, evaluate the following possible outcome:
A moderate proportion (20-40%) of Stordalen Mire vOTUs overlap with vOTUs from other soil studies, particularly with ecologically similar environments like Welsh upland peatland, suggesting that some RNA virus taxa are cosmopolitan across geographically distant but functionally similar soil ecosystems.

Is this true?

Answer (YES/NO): NO